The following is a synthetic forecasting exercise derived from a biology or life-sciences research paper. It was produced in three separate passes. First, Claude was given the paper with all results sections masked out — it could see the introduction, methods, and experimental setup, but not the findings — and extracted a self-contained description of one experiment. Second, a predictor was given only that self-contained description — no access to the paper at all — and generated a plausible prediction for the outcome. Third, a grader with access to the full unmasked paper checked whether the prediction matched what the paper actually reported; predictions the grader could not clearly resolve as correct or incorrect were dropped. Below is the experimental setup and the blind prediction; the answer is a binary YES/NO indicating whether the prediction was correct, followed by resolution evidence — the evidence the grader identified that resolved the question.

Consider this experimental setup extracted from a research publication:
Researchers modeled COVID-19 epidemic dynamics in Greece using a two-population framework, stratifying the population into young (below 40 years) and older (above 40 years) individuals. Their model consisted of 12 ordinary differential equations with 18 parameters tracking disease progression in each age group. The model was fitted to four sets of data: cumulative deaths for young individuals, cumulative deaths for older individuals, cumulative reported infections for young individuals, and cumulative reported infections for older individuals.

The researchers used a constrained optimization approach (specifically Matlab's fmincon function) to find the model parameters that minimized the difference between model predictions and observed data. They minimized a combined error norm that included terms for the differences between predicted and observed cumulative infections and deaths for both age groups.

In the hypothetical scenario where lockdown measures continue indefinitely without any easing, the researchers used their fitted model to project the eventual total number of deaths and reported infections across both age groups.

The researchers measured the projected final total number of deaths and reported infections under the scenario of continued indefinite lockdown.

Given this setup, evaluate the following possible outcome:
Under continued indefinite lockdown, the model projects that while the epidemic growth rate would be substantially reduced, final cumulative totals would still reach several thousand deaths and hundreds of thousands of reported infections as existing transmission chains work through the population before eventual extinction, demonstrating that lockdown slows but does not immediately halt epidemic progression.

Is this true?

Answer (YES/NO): NO